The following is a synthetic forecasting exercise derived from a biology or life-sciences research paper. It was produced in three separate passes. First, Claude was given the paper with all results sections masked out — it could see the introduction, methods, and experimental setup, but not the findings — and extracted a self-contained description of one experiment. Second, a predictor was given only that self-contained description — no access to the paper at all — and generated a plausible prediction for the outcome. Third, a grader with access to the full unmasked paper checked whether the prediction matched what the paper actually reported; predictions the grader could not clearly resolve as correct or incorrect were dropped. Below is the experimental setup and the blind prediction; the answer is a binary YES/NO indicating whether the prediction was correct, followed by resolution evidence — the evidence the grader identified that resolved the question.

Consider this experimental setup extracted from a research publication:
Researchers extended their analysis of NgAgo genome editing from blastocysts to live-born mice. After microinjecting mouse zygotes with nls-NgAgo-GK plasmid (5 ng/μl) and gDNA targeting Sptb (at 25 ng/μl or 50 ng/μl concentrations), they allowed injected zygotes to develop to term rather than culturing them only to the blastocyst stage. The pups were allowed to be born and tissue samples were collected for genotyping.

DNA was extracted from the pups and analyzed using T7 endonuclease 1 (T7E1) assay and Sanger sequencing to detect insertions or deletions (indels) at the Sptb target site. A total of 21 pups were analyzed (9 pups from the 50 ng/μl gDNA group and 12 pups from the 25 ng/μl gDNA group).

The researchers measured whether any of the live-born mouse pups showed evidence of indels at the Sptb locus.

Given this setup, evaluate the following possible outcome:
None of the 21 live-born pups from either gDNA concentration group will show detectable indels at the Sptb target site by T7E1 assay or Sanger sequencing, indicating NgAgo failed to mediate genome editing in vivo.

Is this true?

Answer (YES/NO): YES